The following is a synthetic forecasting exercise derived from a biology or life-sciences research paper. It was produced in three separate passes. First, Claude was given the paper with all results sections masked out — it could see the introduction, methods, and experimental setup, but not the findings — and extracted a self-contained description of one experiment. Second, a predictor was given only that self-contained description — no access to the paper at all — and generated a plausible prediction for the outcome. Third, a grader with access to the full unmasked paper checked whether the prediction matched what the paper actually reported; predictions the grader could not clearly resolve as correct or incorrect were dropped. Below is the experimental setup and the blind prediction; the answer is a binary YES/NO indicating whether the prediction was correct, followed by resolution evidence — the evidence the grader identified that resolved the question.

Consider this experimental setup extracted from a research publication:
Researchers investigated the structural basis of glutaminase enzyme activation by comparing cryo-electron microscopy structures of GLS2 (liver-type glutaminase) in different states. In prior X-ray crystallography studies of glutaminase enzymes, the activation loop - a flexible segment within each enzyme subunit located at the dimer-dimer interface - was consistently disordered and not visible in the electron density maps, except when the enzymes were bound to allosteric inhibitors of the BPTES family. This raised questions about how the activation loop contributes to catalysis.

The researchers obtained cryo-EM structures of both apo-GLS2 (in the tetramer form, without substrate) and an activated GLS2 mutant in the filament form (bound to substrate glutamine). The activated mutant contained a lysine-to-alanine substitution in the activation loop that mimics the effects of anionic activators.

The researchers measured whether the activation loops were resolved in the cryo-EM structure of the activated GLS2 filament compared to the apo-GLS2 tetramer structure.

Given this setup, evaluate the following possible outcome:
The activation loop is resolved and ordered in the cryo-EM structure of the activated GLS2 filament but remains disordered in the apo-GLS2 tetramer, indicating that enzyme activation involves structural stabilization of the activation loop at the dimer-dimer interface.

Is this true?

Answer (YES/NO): YES